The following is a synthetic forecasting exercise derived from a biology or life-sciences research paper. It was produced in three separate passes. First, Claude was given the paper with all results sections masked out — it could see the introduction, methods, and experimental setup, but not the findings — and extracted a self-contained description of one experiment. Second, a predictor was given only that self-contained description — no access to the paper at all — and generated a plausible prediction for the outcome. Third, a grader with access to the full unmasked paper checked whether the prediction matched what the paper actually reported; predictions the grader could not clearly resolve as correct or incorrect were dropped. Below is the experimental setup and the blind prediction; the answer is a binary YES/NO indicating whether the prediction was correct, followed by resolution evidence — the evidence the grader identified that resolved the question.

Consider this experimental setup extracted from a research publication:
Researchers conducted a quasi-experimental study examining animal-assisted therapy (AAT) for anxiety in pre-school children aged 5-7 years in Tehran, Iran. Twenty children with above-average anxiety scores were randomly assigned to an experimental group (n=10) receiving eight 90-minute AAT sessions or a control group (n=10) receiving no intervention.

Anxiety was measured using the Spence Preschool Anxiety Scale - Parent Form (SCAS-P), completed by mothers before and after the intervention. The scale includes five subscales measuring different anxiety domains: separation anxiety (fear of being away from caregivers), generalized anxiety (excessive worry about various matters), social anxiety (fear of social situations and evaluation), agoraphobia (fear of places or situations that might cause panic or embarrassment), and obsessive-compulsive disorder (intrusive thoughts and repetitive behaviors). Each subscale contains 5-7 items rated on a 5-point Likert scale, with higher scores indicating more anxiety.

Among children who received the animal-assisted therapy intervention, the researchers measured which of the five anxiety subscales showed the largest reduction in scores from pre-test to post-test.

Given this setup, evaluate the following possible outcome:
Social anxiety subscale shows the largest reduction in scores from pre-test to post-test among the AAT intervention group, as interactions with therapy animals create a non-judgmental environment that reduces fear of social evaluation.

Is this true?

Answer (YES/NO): NO